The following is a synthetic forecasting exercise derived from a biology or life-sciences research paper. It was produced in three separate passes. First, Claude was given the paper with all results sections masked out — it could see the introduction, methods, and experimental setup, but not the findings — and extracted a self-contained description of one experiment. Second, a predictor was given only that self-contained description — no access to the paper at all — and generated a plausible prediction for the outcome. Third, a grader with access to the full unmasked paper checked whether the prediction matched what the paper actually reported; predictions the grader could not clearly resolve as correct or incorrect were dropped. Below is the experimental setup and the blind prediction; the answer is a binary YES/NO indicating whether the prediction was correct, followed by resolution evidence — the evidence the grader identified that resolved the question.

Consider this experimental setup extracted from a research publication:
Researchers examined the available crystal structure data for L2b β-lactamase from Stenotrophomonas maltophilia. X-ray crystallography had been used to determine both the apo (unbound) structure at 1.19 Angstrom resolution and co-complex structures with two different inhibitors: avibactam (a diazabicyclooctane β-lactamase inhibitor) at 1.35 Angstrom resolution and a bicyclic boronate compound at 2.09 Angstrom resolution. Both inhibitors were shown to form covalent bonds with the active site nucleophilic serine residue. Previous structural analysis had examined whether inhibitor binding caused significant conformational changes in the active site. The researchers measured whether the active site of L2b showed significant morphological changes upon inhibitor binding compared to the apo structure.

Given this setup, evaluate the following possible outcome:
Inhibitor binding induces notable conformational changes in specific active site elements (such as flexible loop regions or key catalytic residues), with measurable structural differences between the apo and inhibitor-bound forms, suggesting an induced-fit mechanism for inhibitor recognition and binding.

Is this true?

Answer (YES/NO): NO